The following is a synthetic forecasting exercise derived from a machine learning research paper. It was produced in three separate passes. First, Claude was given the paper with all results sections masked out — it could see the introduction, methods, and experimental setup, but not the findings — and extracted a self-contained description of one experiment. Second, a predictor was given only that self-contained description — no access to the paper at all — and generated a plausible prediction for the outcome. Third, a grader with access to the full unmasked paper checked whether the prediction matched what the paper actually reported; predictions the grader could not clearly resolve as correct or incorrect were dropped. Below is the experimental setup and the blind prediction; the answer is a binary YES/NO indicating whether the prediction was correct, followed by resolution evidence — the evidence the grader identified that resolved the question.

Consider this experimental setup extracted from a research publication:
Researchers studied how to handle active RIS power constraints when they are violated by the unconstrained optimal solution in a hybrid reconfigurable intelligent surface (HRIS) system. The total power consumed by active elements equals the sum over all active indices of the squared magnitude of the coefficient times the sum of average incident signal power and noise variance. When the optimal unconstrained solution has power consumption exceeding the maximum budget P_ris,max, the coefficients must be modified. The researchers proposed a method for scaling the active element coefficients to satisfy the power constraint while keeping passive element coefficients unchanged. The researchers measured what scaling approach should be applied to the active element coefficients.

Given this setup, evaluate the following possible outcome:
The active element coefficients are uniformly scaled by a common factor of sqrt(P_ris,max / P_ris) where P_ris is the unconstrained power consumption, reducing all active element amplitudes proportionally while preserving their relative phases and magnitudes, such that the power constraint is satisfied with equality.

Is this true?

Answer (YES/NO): YES